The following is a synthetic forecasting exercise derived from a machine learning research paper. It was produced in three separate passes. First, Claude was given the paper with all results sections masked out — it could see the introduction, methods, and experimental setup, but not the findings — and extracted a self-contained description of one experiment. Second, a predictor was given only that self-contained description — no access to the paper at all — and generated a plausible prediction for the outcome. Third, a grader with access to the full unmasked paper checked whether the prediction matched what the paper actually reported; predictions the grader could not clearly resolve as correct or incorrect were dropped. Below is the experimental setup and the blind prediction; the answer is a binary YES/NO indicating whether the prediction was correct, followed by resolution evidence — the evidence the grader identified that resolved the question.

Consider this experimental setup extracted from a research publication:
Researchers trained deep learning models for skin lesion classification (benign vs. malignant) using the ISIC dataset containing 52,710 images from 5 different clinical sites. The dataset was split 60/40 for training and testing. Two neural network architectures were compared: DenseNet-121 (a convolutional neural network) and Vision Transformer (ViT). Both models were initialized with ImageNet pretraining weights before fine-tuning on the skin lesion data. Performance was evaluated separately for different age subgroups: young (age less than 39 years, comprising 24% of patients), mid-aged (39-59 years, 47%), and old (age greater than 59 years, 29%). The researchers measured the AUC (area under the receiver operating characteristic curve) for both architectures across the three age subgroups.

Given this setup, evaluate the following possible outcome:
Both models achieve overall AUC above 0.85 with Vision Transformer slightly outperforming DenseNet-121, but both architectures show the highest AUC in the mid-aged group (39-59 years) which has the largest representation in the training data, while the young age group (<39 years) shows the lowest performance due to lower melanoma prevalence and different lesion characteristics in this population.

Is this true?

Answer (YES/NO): NO